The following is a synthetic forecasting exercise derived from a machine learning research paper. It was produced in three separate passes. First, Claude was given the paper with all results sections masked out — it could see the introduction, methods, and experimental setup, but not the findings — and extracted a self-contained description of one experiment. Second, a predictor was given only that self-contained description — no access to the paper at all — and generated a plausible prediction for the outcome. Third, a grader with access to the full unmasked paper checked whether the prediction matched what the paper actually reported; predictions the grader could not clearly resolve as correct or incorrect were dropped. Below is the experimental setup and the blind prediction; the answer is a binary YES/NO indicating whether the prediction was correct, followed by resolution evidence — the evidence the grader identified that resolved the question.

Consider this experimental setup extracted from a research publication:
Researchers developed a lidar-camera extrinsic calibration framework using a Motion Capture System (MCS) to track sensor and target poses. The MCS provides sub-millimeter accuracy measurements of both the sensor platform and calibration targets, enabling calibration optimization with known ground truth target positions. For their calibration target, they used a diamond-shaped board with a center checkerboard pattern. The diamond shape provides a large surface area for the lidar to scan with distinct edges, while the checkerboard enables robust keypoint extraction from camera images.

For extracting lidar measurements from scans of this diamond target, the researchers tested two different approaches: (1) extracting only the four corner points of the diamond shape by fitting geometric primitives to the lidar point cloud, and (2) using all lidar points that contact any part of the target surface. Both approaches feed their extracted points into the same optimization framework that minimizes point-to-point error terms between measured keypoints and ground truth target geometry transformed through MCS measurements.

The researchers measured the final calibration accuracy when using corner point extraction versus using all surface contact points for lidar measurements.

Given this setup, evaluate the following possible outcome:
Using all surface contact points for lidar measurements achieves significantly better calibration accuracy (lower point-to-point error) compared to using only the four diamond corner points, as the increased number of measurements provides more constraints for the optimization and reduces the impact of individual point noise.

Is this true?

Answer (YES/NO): YES